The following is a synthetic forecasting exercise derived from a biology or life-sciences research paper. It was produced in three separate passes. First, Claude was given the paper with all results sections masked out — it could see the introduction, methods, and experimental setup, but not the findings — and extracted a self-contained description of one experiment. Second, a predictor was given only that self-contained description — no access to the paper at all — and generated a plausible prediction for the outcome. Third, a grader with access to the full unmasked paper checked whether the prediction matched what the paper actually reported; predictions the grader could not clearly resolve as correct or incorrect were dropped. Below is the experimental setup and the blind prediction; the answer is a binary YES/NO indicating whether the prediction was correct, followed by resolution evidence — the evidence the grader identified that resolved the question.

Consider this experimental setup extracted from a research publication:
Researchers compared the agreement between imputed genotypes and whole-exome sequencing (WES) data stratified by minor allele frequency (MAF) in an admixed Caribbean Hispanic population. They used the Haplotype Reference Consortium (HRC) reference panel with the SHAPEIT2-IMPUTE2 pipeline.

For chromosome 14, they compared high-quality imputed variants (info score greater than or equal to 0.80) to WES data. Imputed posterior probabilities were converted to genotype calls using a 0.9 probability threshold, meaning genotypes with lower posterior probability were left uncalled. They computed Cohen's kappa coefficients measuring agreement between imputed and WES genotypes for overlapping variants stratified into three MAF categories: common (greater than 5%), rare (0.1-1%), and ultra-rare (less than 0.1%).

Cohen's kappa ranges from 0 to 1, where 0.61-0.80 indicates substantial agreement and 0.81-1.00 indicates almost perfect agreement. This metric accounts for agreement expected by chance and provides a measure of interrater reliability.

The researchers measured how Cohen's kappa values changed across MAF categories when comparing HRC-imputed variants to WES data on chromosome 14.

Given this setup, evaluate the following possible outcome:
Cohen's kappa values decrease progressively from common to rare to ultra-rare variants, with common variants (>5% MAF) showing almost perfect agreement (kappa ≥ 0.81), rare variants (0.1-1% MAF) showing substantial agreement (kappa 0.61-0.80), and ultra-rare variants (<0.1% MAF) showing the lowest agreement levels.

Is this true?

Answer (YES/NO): NO